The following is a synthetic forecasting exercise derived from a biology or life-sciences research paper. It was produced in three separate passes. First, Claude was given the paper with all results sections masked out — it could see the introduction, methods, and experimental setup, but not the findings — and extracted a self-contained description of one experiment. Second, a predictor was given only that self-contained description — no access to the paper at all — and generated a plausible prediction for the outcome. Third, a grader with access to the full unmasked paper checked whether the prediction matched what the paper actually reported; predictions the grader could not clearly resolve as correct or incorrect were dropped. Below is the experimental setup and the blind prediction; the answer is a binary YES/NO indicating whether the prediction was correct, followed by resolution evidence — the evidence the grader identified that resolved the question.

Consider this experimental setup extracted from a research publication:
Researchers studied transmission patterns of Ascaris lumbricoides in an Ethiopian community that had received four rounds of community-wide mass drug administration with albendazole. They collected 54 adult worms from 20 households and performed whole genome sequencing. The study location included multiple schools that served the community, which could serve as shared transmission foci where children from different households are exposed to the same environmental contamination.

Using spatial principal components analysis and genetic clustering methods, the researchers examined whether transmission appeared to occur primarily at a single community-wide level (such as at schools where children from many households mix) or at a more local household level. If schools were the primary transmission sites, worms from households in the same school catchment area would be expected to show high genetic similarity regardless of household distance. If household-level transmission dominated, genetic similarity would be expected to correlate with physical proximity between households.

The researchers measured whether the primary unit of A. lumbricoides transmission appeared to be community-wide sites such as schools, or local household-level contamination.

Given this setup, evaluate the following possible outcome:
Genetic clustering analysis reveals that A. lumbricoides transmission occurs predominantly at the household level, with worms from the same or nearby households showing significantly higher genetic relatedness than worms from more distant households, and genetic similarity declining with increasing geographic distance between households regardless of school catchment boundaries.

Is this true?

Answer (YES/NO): YES